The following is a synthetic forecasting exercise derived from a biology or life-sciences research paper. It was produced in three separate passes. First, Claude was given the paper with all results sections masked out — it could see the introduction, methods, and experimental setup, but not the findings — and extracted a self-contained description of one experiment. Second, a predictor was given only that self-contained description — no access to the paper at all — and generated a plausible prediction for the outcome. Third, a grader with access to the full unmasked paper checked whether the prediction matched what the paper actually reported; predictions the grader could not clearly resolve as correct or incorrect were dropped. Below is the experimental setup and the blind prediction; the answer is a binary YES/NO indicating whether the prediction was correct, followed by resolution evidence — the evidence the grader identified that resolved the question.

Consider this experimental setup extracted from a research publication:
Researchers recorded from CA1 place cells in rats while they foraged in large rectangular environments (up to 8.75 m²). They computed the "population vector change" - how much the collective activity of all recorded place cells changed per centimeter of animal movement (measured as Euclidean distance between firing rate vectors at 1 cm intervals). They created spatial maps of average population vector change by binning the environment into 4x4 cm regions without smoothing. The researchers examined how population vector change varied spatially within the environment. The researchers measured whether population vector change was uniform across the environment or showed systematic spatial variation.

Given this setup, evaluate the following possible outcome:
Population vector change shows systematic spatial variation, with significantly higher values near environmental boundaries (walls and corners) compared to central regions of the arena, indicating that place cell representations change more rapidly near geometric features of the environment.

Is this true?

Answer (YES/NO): YES